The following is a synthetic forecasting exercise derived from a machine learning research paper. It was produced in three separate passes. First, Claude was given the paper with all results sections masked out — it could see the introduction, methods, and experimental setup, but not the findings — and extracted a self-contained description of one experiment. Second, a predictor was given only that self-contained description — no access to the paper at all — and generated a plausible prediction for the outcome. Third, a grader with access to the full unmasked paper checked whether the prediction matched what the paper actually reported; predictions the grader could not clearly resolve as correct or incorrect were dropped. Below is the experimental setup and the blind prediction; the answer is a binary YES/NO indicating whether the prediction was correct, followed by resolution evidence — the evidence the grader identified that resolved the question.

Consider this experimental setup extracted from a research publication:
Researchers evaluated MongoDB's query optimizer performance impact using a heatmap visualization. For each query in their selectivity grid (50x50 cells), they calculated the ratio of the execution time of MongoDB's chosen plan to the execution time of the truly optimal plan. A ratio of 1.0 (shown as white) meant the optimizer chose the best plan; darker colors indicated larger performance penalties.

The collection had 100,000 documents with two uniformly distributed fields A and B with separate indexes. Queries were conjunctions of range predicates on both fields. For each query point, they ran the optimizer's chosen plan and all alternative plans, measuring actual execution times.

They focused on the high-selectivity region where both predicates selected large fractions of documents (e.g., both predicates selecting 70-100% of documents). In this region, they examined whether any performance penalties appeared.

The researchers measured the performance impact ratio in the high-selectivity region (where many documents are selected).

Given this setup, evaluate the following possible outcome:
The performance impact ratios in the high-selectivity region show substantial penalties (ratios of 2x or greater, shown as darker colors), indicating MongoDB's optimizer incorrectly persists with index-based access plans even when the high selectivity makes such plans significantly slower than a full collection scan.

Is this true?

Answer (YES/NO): YES